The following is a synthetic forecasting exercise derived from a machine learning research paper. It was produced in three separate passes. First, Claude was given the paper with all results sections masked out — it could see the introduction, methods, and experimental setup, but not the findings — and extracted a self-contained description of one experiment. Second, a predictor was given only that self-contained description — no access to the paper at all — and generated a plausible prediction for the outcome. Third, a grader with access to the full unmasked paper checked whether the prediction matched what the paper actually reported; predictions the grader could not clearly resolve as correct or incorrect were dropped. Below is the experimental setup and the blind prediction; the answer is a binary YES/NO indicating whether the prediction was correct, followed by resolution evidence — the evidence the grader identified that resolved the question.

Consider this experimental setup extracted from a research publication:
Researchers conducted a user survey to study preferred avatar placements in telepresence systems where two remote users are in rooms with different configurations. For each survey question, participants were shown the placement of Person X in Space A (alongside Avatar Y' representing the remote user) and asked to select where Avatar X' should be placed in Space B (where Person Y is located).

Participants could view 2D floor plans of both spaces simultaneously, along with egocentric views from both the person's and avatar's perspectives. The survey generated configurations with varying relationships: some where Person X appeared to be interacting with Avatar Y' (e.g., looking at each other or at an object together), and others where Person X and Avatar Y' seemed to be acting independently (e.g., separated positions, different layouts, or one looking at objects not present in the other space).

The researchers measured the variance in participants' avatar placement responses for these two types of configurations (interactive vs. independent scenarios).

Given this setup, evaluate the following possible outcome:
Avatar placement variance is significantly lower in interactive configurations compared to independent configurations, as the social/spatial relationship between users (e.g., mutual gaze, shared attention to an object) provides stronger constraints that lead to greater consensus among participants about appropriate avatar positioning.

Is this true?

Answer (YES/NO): YES